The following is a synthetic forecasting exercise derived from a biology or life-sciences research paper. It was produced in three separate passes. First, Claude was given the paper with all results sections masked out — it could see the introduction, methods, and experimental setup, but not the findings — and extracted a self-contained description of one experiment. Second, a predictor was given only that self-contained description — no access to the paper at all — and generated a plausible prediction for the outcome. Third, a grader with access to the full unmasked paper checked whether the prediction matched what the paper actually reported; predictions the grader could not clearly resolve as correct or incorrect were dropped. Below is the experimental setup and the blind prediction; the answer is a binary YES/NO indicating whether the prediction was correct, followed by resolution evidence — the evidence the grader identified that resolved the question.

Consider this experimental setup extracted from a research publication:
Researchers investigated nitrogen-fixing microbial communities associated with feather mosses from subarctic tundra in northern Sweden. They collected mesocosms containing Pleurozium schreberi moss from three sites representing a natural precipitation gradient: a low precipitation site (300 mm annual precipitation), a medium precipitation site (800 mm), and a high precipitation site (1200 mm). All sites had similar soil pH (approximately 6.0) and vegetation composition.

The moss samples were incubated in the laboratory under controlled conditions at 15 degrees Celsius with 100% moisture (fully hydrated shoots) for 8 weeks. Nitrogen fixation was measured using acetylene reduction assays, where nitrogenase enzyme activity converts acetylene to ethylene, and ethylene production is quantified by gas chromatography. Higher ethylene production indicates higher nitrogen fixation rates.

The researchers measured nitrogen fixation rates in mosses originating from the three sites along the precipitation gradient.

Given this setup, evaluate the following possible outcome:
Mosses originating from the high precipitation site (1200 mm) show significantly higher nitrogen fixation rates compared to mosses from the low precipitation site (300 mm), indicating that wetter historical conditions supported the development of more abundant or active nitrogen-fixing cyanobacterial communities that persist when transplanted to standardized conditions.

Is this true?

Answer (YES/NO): YES